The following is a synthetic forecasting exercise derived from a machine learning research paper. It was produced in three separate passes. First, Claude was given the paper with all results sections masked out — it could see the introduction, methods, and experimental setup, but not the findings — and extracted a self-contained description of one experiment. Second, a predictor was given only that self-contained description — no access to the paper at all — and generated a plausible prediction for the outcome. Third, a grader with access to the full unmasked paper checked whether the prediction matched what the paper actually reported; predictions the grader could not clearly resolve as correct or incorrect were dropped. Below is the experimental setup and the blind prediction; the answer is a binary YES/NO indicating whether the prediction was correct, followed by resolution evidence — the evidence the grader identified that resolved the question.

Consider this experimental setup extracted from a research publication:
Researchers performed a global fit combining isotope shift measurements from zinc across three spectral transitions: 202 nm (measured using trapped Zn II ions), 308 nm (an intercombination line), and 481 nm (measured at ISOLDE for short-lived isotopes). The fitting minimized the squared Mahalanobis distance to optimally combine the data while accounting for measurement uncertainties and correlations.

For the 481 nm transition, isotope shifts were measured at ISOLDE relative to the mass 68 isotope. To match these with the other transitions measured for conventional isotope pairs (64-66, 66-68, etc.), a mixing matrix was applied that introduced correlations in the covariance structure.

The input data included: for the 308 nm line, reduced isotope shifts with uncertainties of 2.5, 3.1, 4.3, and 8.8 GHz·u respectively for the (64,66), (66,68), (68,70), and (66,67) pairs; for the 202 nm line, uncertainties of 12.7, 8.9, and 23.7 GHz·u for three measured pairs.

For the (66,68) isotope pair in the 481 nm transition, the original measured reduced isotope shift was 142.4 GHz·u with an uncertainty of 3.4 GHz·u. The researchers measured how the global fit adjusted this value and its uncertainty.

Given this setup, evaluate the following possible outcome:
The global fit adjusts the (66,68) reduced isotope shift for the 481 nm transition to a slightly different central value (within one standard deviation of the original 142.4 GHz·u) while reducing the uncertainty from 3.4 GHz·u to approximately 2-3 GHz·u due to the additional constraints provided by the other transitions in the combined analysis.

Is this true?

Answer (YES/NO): NO